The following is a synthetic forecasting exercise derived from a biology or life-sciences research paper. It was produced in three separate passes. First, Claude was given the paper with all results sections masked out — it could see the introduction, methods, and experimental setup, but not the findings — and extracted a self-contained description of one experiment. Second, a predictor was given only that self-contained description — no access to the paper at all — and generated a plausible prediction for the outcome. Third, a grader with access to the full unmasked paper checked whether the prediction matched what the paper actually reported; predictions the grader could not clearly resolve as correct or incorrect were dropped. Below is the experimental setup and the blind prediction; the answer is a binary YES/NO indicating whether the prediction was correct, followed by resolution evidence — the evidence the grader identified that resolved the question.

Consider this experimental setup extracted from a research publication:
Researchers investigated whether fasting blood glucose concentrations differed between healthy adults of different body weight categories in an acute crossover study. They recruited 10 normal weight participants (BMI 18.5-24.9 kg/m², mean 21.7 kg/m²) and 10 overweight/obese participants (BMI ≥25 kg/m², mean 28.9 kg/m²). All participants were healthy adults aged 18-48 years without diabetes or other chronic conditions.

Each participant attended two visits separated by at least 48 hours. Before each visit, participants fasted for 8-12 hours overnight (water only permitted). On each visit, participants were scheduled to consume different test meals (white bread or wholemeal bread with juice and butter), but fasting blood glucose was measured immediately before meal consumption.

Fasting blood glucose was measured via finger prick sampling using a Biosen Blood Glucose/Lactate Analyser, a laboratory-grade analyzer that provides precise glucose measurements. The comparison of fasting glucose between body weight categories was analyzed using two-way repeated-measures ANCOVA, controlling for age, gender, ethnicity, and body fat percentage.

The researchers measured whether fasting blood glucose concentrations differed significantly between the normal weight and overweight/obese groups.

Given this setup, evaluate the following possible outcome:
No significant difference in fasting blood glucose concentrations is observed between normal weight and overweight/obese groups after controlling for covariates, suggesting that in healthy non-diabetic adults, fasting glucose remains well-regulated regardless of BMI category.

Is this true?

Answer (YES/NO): YES